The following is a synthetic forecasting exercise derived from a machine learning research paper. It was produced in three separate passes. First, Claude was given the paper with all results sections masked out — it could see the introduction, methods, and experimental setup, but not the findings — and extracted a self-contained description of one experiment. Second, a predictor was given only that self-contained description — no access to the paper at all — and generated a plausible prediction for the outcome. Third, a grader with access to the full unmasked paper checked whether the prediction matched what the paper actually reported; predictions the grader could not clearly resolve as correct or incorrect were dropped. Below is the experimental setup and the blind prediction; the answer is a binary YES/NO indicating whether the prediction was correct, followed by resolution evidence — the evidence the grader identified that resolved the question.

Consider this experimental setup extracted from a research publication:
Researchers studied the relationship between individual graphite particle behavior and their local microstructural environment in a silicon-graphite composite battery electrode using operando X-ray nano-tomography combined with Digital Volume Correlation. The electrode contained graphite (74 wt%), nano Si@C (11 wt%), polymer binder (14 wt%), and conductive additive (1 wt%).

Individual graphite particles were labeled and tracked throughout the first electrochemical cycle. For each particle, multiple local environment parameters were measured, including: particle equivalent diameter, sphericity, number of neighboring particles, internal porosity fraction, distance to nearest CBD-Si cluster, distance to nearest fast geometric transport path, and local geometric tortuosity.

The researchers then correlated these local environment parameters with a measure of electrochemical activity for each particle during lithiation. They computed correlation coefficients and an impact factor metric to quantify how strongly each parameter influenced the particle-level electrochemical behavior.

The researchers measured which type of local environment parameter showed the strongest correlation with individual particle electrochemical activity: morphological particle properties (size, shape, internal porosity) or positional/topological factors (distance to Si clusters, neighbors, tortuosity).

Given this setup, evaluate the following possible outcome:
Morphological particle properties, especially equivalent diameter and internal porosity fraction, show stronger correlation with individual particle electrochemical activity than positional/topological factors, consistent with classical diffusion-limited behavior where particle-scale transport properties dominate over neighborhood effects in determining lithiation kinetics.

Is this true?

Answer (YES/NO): NO